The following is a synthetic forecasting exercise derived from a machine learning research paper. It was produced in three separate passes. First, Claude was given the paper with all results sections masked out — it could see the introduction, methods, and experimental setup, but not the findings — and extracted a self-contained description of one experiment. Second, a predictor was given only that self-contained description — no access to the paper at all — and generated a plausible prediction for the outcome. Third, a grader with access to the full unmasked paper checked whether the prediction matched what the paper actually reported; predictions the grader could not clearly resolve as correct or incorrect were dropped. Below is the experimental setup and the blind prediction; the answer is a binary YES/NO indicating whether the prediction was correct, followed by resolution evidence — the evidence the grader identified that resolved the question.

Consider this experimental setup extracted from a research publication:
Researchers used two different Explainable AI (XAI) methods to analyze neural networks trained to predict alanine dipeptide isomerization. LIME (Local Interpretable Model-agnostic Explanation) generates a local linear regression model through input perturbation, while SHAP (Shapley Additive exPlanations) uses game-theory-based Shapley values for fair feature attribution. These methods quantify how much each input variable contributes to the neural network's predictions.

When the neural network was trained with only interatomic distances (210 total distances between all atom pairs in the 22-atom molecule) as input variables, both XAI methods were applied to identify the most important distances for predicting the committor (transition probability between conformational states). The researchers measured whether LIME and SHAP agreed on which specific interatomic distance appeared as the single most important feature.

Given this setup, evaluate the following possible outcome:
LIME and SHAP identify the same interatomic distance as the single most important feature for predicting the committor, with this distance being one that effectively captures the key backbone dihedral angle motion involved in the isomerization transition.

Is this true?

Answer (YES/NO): YES